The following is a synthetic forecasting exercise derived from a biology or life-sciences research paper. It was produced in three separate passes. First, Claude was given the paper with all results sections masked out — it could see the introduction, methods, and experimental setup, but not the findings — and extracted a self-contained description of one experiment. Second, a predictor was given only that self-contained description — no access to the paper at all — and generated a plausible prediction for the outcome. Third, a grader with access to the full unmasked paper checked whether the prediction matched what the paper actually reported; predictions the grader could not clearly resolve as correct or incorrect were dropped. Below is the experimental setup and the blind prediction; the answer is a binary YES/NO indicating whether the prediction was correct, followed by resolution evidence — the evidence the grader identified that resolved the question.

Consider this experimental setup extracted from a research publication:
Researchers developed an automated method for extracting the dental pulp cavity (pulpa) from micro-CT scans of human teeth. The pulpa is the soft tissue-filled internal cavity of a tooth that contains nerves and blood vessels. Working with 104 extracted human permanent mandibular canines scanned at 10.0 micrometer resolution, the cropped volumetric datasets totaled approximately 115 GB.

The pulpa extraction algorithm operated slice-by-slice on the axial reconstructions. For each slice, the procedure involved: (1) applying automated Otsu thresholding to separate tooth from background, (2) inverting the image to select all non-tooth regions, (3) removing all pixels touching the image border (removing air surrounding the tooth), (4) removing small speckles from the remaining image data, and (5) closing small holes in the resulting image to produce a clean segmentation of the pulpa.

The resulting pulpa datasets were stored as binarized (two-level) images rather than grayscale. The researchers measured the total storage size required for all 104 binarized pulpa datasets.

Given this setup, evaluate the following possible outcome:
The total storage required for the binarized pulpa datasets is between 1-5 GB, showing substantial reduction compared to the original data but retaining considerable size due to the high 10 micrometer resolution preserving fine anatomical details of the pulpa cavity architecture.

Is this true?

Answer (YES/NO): NO